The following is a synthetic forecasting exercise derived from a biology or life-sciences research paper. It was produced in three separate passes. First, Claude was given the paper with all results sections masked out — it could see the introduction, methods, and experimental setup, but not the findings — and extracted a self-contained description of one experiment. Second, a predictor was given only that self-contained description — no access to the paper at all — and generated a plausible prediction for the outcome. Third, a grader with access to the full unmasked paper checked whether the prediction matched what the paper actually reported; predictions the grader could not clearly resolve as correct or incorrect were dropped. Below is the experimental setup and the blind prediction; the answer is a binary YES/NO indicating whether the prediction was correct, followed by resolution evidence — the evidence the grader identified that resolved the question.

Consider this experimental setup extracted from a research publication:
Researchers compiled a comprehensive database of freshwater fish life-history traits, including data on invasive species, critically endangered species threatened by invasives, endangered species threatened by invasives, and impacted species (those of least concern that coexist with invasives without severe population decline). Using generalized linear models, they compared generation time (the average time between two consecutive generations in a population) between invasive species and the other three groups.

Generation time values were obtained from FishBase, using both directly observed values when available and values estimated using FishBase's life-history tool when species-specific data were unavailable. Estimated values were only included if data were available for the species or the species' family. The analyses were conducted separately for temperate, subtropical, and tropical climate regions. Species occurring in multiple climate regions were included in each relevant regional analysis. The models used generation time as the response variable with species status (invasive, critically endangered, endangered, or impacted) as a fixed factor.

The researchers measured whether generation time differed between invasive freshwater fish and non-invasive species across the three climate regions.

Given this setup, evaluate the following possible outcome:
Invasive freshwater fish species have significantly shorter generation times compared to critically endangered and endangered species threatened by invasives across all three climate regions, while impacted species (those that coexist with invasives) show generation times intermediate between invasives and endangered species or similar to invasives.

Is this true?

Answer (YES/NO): NO